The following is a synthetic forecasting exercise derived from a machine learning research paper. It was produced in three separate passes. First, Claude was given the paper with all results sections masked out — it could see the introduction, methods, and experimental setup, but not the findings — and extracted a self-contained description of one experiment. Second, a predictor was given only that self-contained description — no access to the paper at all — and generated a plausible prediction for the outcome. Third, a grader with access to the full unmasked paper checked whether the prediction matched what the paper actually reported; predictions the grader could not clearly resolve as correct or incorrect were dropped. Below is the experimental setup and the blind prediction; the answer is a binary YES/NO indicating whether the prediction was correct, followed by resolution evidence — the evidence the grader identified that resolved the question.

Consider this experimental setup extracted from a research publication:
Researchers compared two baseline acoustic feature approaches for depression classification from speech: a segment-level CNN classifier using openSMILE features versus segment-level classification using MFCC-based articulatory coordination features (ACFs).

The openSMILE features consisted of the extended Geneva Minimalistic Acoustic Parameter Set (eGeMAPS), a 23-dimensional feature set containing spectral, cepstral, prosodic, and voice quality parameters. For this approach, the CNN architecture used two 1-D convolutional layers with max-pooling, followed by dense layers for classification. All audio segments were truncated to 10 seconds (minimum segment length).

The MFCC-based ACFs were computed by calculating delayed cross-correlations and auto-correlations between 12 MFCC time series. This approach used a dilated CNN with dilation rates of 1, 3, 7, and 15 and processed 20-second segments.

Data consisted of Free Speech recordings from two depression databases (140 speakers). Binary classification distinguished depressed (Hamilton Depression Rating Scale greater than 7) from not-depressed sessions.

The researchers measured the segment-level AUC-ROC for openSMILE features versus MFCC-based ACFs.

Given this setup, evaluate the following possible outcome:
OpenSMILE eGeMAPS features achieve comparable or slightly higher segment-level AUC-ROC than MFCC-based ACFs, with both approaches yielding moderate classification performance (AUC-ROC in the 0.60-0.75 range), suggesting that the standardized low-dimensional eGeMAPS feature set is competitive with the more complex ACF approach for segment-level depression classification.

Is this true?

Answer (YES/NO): YES